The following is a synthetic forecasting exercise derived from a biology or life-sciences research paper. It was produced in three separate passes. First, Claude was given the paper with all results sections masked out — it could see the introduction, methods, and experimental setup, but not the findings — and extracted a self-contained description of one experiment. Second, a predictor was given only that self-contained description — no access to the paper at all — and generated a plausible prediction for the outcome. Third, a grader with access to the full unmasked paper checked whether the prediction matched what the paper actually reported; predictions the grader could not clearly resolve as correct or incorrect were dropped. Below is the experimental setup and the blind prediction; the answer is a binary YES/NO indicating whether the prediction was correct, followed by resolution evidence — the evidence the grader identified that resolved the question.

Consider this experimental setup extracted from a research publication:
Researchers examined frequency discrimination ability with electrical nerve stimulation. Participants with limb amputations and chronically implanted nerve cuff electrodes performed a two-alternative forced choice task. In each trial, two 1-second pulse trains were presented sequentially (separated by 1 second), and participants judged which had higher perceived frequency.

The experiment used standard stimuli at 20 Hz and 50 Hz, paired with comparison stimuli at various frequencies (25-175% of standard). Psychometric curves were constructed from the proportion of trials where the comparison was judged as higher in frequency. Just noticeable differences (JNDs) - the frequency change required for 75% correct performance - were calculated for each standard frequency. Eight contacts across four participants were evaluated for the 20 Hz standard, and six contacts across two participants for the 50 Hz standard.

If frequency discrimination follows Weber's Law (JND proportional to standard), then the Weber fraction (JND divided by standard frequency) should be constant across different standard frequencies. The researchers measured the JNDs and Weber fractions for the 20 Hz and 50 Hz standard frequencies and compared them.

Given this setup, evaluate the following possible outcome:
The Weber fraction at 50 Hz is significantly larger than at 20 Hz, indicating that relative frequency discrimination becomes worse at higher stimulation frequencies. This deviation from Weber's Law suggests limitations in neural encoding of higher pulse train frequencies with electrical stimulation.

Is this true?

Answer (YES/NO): NO